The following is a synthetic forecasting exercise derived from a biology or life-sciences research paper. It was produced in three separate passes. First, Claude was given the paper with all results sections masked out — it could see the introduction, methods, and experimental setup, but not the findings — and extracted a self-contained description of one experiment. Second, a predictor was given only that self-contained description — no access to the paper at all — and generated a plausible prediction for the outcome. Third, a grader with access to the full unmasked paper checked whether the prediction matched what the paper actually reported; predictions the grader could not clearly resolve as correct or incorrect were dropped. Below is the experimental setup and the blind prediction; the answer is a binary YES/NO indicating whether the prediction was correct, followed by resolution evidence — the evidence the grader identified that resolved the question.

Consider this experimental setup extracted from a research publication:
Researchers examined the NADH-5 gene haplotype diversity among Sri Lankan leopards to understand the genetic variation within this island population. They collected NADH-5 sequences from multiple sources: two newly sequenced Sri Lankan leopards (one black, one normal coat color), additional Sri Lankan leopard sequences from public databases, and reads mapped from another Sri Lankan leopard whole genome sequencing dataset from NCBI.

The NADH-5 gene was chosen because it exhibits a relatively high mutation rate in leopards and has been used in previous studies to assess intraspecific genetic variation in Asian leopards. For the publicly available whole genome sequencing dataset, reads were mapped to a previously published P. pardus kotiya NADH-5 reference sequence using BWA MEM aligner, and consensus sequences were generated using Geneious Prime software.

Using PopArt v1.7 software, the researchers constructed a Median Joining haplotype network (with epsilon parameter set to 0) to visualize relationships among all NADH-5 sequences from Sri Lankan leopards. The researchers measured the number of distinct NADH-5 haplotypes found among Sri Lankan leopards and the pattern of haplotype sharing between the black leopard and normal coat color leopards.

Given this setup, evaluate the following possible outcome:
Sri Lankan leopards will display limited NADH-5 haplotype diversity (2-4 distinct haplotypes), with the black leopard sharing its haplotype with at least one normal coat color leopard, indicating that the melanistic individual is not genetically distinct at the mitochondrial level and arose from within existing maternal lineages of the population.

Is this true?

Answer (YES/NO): YES